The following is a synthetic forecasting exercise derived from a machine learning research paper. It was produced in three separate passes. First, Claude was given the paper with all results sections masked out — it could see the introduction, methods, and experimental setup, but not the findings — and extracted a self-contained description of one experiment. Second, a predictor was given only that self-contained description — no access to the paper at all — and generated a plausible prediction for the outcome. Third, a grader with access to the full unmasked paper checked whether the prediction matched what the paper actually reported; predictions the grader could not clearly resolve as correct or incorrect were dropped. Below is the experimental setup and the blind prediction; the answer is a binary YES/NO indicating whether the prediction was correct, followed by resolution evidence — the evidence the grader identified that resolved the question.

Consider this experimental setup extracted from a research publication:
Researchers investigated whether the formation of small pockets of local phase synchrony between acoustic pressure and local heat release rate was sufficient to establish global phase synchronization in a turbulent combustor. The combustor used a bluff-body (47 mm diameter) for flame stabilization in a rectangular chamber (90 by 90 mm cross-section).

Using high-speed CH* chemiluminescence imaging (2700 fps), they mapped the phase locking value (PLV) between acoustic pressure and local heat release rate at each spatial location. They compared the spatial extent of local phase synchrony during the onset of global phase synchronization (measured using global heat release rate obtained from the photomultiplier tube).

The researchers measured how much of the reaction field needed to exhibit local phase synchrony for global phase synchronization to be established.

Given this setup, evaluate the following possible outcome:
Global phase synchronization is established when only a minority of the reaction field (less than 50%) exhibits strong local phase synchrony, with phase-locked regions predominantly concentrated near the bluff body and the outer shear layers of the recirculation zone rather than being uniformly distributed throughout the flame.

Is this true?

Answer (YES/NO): NO